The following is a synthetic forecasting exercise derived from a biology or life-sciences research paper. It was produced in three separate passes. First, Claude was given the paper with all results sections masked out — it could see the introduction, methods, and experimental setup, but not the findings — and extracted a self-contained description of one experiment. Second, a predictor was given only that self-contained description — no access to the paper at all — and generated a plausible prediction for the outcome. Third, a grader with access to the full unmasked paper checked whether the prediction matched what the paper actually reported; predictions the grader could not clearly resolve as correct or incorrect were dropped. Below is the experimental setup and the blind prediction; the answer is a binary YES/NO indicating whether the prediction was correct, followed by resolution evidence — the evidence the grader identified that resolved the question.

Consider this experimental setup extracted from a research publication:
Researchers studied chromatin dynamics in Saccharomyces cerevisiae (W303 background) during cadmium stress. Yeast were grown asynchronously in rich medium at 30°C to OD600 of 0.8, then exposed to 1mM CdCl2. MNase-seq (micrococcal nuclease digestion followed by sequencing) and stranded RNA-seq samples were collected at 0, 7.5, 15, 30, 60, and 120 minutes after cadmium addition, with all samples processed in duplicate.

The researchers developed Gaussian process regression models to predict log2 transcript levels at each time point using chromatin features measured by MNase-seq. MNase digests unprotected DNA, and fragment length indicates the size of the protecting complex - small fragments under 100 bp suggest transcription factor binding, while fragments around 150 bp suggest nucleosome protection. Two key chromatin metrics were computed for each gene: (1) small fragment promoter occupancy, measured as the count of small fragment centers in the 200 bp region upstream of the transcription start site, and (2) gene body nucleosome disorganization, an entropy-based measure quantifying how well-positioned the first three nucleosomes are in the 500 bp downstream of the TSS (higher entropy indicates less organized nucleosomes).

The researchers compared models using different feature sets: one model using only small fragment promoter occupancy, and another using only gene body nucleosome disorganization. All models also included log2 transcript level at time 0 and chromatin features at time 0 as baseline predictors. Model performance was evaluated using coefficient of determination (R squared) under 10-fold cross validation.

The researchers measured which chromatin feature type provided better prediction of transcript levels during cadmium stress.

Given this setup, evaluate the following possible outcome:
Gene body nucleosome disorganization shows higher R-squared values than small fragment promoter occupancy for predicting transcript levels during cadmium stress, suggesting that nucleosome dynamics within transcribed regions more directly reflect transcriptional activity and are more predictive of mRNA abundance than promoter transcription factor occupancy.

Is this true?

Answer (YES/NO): YES